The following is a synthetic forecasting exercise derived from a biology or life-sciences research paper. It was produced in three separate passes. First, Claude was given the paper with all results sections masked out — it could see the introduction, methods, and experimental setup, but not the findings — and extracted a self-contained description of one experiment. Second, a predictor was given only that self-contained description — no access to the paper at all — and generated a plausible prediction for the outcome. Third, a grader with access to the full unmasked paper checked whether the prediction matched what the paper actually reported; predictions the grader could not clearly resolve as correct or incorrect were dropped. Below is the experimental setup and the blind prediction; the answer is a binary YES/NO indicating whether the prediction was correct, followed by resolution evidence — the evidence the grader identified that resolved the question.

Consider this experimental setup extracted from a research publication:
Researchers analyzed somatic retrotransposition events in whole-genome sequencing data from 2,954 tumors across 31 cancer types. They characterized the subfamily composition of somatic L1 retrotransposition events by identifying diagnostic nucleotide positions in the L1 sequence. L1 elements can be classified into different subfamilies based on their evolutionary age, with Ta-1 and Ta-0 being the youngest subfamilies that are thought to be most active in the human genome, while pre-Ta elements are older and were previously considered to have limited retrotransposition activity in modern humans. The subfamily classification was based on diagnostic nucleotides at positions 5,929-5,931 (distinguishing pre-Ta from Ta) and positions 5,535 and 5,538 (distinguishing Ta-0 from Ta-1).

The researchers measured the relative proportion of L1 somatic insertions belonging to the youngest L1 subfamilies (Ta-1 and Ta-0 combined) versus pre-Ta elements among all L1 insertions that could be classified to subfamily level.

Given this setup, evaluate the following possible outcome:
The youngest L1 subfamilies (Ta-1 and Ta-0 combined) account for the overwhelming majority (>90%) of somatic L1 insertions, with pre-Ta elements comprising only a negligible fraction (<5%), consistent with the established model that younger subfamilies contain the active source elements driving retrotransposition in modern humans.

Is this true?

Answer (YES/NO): YES